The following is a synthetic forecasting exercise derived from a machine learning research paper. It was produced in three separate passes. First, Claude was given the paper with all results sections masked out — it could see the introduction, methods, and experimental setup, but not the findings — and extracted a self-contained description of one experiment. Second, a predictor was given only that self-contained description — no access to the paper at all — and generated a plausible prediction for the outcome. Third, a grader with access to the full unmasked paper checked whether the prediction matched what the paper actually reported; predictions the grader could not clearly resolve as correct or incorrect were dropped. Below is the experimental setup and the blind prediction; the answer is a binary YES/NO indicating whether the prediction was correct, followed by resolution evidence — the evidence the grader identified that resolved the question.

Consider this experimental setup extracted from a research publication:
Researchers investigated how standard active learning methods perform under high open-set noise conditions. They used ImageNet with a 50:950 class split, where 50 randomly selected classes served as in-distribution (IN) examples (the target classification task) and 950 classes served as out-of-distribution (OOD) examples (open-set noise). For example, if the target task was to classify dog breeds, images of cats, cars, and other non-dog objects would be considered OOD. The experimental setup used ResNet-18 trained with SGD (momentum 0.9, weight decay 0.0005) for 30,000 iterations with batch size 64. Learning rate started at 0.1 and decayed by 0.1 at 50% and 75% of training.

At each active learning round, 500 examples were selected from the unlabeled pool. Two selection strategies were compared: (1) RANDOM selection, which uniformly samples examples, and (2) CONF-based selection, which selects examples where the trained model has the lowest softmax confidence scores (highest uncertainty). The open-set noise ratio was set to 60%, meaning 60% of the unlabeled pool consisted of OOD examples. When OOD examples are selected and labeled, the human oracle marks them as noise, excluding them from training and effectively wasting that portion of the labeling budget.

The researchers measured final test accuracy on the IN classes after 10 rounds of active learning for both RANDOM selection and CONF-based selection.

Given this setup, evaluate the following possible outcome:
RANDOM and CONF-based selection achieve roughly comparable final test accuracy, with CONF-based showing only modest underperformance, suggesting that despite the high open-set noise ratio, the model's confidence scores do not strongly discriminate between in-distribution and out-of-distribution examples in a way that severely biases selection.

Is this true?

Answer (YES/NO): NO